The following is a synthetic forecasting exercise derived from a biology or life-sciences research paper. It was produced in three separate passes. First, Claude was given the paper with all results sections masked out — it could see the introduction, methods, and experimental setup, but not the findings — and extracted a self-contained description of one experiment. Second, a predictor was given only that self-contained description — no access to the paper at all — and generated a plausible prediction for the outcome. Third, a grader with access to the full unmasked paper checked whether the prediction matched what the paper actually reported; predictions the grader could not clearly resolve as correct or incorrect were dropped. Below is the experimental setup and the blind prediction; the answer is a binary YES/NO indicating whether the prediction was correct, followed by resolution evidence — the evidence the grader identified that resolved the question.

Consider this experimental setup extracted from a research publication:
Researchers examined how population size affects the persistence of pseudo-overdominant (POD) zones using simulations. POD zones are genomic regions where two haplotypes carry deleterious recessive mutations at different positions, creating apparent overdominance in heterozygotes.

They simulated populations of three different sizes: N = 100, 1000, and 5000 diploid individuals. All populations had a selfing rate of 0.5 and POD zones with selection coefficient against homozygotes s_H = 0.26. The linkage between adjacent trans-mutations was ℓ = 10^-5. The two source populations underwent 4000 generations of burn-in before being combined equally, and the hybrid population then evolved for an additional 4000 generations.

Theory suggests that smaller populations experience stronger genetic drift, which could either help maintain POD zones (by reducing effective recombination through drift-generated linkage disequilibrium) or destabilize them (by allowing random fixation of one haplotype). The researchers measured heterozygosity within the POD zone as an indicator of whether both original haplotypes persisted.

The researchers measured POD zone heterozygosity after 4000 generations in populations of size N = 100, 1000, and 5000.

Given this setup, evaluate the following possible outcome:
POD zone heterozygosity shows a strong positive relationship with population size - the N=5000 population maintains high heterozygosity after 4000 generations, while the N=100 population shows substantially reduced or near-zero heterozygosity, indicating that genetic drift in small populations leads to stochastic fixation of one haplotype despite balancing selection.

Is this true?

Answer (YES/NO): NO